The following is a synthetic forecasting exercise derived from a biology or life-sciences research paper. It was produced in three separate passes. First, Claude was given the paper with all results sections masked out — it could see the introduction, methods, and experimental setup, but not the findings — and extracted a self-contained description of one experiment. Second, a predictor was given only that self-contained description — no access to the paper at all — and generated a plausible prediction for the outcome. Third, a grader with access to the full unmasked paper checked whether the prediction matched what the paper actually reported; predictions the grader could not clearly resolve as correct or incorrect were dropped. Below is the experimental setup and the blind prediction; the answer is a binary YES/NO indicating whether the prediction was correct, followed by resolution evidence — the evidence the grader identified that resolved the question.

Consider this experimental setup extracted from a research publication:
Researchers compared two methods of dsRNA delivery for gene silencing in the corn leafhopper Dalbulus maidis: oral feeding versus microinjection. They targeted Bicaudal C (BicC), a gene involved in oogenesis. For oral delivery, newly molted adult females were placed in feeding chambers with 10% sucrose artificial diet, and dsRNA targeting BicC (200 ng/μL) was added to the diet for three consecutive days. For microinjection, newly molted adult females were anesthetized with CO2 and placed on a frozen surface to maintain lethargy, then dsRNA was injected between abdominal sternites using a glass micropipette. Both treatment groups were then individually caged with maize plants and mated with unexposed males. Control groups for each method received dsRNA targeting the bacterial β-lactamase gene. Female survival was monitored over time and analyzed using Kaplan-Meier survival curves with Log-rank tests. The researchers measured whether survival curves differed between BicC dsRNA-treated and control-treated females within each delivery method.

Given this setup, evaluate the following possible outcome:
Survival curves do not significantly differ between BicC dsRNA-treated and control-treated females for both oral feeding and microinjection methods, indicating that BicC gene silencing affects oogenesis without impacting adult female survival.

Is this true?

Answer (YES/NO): YES